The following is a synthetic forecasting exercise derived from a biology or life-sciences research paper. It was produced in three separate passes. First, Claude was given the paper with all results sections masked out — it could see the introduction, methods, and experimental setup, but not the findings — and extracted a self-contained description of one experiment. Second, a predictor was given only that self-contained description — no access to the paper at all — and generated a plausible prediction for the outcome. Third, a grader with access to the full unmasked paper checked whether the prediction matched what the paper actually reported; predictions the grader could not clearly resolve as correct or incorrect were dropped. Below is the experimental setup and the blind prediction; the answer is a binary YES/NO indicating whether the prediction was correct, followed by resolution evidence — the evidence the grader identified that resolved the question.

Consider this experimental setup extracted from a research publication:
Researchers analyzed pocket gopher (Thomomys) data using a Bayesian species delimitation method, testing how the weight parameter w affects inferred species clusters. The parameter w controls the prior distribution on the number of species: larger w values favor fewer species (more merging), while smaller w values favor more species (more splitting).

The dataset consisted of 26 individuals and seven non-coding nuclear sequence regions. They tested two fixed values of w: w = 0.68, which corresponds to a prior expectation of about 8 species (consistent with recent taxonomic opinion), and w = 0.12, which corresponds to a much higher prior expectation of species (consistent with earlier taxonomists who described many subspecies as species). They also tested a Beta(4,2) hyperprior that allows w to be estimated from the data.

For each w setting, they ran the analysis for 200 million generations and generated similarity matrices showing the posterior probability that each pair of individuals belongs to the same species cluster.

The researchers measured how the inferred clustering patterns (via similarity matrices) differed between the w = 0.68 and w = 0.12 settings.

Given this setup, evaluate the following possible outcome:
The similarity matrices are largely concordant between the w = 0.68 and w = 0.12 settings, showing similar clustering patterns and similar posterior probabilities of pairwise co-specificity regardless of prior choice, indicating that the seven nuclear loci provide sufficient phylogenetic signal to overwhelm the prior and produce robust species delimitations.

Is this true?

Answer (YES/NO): NO